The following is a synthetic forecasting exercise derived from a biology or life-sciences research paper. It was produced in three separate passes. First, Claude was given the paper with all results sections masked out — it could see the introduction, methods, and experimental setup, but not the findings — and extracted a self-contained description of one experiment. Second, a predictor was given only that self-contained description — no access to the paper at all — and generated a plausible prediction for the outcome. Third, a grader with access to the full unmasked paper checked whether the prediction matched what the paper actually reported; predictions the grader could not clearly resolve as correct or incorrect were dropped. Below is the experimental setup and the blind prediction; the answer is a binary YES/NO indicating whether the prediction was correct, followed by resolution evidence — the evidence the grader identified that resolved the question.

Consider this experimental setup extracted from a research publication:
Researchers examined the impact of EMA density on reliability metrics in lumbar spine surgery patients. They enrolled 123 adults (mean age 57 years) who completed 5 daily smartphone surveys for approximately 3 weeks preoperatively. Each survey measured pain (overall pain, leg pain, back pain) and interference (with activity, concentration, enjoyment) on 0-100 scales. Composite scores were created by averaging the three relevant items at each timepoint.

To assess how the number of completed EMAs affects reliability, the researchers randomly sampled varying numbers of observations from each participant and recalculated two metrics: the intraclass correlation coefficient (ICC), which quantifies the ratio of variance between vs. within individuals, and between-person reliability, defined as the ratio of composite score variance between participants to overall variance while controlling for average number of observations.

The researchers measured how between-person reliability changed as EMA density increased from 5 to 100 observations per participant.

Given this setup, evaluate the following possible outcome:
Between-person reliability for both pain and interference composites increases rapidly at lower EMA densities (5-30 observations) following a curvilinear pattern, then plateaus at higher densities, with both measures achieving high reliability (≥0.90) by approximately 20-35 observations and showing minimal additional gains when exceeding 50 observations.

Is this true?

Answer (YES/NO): NO